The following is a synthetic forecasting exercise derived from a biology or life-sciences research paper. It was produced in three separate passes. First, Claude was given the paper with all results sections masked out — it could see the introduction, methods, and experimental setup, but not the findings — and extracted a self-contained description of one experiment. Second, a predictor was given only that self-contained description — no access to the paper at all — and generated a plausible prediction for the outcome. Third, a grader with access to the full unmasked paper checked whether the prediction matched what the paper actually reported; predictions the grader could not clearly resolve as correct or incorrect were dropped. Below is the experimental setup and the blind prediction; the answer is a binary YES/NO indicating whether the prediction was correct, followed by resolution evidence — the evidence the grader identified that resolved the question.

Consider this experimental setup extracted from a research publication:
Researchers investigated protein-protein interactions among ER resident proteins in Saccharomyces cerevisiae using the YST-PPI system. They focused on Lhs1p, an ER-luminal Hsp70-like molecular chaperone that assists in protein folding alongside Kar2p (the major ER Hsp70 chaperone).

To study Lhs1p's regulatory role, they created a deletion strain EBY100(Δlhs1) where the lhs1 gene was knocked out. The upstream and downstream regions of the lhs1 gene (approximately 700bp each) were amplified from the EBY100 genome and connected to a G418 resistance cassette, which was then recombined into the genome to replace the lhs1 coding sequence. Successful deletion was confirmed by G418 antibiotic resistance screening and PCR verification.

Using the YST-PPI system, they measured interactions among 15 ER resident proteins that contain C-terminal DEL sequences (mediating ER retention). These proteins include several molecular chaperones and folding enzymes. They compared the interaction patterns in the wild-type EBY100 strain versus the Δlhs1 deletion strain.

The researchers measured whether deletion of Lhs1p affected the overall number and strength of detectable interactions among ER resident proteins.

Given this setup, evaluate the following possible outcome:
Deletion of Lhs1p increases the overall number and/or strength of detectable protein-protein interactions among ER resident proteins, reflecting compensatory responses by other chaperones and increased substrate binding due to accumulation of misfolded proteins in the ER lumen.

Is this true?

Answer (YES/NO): NO